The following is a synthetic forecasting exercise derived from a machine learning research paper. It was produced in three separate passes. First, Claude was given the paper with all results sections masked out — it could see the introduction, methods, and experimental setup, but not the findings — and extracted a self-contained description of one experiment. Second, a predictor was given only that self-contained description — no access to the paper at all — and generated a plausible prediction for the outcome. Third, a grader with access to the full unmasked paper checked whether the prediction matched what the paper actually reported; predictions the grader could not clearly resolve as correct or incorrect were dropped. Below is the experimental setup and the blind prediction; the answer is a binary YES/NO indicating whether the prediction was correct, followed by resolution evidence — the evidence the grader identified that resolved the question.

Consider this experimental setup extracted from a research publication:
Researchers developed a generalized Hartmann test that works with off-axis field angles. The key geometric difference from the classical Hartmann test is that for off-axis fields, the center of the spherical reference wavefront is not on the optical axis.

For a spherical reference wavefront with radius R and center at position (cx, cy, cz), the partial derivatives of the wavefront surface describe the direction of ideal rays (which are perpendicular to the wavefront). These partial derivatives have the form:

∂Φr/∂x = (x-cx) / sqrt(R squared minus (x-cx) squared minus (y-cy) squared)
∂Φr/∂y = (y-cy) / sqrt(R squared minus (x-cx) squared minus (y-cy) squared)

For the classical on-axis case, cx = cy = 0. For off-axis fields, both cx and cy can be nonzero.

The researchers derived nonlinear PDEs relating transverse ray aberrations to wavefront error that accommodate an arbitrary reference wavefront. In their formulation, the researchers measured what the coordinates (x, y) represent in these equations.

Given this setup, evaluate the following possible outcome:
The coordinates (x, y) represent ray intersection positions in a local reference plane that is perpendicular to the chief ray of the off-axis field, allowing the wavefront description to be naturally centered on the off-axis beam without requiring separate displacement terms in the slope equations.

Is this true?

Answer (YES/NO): NO